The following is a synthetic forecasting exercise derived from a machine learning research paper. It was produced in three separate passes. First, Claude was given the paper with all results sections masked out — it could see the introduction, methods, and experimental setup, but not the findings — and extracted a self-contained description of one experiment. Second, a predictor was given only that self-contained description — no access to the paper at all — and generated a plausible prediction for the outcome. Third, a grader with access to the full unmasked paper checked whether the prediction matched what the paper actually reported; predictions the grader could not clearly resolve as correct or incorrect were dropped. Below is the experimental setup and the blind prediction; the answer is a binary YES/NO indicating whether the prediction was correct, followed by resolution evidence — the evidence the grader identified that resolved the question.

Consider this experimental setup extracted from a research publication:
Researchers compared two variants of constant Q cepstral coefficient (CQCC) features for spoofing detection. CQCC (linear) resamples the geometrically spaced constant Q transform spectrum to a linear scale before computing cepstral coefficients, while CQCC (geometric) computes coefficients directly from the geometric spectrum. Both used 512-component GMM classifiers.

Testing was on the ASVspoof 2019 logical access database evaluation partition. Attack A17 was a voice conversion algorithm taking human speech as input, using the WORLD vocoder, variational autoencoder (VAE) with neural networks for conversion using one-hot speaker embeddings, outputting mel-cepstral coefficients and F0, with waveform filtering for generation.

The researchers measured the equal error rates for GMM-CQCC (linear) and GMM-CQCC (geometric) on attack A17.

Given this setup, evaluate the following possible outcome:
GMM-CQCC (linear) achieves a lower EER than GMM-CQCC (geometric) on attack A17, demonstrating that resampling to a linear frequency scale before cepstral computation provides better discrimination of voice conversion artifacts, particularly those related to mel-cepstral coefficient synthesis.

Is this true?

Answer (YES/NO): YES